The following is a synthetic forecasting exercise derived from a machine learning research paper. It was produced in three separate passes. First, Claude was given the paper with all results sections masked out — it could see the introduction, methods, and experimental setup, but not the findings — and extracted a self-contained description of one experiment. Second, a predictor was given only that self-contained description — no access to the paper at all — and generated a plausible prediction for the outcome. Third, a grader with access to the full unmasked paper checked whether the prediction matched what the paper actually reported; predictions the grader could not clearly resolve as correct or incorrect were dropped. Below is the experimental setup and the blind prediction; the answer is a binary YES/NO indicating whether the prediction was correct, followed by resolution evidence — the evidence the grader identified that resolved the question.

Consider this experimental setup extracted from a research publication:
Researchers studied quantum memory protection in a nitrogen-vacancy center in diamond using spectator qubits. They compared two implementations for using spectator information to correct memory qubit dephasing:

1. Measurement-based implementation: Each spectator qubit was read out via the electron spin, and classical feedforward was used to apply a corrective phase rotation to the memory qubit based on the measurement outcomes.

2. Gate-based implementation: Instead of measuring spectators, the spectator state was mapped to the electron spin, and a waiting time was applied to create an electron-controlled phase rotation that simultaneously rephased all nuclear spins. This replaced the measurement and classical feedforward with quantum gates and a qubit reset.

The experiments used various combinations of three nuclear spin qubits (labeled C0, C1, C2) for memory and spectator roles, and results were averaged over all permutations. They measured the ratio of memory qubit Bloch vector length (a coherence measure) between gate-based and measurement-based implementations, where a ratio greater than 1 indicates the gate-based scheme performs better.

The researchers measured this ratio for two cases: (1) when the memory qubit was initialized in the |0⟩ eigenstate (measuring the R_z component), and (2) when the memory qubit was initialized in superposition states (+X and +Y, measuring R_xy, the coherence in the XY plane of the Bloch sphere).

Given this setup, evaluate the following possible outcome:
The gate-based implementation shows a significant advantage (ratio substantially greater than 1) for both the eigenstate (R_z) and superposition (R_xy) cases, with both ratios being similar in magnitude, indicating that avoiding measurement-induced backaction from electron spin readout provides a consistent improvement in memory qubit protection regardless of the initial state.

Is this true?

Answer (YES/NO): NO